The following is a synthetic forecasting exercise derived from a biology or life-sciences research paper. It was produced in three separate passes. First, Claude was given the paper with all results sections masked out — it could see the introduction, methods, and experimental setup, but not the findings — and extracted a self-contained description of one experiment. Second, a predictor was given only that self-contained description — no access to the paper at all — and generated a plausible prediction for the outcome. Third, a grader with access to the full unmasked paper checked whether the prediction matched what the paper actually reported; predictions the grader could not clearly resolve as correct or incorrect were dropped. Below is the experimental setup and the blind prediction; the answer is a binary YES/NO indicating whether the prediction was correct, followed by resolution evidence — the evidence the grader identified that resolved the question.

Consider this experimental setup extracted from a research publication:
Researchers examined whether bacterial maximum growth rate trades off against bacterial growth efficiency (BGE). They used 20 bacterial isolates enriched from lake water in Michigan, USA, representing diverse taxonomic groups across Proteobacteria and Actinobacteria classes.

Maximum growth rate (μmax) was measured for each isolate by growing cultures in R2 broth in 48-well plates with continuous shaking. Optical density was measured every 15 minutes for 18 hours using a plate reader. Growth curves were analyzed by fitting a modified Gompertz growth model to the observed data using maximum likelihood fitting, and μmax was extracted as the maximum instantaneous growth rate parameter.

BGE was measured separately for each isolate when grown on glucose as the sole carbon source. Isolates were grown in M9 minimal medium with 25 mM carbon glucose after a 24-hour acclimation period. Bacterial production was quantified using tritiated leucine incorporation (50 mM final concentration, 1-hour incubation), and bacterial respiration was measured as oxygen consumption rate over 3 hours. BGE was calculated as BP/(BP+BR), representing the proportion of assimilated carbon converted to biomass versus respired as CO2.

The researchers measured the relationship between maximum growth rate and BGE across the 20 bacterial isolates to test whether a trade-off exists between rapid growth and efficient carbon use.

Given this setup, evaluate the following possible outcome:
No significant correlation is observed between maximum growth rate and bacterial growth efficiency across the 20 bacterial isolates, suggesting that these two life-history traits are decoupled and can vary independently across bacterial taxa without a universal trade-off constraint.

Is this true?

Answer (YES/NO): NO